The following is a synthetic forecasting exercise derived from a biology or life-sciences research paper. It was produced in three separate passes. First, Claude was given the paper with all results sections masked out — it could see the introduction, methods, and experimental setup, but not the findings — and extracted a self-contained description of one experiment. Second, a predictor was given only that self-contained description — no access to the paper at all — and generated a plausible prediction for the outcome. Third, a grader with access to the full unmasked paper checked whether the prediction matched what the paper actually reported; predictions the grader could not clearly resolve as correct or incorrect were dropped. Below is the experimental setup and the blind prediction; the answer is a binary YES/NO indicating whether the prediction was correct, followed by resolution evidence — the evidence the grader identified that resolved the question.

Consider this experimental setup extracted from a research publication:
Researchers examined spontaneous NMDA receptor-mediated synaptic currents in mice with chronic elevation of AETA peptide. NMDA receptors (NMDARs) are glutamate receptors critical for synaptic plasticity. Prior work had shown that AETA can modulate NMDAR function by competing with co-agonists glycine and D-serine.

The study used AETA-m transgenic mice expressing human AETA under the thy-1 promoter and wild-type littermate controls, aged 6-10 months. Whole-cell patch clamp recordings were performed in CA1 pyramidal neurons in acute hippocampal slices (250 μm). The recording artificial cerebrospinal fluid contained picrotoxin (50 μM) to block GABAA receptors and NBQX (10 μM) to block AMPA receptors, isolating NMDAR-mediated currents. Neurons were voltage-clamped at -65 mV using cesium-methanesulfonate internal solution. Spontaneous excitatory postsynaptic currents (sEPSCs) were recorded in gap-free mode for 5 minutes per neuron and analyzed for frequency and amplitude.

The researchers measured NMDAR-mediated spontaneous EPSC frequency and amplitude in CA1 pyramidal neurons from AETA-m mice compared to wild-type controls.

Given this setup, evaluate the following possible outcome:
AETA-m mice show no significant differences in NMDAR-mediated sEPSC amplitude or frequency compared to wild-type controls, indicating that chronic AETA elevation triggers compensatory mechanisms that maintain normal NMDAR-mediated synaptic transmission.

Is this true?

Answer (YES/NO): NO